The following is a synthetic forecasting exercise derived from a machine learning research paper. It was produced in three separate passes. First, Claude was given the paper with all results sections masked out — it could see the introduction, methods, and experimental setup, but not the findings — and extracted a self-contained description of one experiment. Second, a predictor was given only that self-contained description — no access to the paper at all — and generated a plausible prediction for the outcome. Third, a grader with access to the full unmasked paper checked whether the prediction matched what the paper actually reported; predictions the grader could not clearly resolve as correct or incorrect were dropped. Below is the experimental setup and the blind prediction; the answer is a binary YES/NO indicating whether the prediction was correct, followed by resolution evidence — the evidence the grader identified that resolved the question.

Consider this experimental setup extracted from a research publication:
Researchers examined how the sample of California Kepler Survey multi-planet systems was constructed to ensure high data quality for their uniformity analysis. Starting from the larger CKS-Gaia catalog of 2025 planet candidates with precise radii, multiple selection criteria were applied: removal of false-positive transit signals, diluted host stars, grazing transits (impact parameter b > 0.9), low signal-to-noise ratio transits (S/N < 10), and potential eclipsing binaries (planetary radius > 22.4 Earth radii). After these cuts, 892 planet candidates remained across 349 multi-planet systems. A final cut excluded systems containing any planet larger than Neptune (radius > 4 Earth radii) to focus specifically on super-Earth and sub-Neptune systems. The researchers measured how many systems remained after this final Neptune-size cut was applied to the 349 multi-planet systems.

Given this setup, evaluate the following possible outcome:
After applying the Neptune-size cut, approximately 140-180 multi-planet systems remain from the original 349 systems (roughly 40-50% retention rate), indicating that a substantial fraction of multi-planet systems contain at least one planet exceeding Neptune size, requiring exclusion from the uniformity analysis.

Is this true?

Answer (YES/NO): NO